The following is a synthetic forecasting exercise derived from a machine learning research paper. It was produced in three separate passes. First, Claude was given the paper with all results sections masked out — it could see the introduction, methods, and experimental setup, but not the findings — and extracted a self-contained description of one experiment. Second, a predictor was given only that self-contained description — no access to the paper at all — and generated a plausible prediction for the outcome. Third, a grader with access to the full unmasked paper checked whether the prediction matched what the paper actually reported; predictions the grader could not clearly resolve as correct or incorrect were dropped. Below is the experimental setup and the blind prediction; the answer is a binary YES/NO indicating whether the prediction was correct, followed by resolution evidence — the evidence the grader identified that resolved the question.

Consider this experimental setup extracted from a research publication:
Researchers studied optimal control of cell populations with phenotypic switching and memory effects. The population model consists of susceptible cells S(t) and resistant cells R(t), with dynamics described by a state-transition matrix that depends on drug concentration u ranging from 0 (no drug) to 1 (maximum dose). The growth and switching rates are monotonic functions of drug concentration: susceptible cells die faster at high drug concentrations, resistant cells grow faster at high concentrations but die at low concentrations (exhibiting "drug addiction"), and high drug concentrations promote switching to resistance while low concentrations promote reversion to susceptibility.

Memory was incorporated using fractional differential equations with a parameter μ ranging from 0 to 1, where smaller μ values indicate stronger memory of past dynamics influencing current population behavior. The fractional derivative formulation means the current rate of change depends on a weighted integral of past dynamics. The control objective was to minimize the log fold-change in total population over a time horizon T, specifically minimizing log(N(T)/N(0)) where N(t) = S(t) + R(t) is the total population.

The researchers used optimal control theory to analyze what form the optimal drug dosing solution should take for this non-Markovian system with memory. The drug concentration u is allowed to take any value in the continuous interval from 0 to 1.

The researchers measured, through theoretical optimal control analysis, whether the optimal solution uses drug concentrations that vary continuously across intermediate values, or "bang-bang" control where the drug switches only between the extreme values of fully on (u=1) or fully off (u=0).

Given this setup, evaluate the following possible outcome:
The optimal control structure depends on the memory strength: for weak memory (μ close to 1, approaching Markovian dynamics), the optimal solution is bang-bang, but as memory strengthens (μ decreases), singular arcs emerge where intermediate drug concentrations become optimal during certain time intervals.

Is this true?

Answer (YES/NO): NO